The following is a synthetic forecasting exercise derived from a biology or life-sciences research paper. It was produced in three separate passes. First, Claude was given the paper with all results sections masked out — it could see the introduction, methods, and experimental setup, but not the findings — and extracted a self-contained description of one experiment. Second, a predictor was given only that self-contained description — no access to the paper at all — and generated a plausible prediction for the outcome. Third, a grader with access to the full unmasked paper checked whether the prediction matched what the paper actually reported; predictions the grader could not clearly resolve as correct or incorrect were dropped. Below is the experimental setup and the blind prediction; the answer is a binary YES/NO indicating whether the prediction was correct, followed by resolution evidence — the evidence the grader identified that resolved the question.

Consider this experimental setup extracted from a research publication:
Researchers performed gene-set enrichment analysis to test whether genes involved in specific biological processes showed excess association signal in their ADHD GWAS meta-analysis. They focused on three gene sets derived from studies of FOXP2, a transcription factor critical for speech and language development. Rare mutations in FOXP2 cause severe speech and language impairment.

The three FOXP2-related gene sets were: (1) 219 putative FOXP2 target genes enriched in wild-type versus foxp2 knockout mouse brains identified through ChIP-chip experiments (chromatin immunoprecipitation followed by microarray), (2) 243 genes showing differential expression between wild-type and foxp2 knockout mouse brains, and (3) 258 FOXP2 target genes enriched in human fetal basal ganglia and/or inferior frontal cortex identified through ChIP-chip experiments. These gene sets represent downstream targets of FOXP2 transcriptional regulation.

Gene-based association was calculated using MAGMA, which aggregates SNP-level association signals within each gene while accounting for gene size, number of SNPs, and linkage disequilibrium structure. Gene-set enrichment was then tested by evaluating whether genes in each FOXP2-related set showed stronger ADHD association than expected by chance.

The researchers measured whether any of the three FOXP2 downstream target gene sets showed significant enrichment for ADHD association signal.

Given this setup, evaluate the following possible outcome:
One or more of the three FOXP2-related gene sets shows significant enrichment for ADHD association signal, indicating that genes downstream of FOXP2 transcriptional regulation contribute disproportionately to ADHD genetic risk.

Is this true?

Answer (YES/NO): NO